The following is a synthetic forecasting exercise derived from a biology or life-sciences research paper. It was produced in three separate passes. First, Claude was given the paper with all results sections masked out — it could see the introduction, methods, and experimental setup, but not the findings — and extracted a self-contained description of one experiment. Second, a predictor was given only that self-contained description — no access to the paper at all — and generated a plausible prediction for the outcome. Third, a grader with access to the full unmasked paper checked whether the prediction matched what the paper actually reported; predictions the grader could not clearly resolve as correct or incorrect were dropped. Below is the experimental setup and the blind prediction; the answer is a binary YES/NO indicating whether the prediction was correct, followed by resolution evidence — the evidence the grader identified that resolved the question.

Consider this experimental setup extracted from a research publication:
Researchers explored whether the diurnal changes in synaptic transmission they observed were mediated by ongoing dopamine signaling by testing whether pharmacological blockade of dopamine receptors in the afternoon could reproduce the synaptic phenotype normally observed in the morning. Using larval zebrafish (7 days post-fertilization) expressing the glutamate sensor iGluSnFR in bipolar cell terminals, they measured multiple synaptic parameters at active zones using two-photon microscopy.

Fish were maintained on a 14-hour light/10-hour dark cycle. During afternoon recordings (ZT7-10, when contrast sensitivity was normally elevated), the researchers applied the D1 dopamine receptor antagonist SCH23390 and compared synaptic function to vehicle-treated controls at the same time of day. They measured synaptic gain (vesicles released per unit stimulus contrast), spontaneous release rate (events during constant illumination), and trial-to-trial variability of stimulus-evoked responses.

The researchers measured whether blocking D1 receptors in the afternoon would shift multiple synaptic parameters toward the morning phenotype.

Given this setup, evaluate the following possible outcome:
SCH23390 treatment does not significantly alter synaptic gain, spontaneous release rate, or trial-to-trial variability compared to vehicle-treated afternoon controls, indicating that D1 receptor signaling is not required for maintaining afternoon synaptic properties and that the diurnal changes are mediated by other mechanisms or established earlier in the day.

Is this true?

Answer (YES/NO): NO